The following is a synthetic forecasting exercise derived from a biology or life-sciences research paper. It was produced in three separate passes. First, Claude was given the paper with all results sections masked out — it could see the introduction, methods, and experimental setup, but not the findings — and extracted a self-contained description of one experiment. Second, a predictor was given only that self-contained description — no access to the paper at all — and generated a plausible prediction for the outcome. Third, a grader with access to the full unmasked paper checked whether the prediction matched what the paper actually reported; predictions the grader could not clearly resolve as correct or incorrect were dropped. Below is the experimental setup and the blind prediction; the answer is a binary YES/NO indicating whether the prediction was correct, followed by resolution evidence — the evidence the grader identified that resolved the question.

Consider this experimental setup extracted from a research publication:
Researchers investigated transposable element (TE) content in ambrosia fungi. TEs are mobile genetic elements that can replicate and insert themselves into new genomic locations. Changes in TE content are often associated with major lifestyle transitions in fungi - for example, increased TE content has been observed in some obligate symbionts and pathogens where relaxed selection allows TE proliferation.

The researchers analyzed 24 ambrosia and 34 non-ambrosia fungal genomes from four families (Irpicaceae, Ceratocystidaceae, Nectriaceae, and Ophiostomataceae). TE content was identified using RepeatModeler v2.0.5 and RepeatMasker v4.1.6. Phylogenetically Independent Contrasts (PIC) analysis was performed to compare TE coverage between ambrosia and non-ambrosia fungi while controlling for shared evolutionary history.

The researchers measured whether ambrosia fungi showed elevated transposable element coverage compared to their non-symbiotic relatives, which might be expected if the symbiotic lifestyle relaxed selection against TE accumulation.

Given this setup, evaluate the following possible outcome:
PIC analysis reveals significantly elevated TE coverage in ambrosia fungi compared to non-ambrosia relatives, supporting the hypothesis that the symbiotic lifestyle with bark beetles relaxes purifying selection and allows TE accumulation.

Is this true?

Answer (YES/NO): NO